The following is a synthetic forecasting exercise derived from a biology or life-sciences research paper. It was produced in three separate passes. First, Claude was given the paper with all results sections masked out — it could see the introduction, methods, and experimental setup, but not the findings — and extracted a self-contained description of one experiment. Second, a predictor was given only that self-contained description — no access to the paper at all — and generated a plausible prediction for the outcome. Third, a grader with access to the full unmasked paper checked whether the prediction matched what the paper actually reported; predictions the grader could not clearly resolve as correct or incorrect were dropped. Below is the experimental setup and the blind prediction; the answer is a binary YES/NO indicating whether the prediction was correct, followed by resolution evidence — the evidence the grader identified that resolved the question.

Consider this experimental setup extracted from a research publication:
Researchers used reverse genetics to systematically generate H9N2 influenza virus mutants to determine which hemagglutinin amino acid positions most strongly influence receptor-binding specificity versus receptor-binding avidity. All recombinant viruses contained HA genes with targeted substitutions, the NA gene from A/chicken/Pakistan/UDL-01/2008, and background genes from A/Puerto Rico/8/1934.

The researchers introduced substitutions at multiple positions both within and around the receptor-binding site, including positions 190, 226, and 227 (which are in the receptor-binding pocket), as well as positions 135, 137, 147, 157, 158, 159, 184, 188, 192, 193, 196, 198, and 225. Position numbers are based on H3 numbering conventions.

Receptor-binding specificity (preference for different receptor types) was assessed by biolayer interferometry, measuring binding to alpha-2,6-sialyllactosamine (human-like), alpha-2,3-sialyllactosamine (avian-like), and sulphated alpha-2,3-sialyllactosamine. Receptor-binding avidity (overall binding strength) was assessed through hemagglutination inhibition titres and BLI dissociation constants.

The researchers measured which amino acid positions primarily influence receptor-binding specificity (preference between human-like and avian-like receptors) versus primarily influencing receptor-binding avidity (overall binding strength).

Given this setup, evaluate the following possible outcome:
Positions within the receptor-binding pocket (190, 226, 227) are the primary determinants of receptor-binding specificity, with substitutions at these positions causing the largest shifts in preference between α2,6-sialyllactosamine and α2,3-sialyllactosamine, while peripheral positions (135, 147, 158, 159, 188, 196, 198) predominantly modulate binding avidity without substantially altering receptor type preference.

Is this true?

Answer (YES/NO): NO